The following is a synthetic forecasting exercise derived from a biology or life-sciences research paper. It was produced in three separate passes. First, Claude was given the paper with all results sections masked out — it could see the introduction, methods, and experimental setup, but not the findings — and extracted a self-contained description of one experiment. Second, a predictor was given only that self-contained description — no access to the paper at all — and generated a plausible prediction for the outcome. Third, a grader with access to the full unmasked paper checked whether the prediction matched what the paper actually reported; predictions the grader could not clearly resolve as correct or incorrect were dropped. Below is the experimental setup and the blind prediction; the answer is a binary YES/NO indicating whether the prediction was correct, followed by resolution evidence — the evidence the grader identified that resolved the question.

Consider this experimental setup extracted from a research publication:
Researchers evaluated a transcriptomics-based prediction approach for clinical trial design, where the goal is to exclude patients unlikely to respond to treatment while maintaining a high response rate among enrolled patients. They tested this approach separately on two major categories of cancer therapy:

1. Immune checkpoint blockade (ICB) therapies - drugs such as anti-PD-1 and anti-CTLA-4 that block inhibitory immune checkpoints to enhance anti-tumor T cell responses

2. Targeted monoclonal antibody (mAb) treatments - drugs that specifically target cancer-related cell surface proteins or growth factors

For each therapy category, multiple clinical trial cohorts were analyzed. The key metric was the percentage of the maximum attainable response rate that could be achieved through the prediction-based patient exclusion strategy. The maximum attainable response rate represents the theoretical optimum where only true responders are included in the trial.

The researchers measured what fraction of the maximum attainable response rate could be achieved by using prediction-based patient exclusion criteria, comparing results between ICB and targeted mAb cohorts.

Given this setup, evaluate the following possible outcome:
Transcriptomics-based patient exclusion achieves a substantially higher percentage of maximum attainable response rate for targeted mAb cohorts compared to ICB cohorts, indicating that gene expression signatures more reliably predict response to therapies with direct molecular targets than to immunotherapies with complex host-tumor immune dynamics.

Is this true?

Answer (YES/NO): NO